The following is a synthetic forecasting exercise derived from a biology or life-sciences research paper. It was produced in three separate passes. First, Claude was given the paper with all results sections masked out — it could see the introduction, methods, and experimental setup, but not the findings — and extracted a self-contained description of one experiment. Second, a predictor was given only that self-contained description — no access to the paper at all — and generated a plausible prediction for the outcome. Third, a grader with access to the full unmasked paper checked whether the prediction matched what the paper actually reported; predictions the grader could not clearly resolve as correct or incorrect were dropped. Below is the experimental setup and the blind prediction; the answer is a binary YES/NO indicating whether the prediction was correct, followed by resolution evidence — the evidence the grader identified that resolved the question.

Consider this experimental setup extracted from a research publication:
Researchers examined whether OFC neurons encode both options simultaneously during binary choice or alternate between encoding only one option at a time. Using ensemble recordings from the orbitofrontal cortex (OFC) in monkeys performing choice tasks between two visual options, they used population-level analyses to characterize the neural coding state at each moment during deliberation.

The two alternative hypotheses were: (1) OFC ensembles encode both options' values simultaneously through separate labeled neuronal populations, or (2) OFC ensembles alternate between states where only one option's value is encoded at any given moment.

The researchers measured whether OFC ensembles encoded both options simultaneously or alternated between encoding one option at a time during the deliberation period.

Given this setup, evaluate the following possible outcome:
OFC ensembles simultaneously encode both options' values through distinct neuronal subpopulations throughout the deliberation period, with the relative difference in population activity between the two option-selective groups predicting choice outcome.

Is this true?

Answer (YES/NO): NO